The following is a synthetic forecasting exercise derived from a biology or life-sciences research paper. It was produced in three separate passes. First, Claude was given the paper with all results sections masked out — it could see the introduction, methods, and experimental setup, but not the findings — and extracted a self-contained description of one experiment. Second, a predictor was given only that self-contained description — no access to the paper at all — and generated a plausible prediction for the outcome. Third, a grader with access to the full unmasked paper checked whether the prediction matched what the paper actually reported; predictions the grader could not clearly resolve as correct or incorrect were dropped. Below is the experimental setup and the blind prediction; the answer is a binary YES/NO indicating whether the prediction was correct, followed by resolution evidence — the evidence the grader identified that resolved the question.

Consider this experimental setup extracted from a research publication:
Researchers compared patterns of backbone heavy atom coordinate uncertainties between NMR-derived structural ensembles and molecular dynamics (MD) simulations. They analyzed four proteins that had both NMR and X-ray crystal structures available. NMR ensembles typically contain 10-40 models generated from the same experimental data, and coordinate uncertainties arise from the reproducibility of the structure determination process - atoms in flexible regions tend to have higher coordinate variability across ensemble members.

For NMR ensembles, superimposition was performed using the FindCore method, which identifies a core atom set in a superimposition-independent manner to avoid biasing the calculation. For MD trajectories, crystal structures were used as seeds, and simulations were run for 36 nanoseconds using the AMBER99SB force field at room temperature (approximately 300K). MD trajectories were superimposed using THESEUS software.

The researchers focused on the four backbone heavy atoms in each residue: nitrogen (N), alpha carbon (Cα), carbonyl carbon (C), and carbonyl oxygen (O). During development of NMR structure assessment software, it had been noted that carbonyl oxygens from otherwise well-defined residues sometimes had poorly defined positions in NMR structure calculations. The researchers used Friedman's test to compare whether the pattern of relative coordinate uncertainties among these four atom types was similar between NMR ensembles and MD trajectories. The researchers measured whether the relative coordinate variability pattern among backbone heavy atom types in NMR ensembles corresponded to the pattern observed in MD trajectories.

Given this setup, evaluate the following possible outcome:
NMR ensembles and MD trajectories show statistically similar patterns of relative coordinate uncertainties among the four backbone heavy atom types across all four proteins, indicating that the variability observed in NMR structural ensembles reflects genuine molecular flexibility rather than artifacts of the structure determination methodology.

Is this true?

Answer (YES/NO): YES